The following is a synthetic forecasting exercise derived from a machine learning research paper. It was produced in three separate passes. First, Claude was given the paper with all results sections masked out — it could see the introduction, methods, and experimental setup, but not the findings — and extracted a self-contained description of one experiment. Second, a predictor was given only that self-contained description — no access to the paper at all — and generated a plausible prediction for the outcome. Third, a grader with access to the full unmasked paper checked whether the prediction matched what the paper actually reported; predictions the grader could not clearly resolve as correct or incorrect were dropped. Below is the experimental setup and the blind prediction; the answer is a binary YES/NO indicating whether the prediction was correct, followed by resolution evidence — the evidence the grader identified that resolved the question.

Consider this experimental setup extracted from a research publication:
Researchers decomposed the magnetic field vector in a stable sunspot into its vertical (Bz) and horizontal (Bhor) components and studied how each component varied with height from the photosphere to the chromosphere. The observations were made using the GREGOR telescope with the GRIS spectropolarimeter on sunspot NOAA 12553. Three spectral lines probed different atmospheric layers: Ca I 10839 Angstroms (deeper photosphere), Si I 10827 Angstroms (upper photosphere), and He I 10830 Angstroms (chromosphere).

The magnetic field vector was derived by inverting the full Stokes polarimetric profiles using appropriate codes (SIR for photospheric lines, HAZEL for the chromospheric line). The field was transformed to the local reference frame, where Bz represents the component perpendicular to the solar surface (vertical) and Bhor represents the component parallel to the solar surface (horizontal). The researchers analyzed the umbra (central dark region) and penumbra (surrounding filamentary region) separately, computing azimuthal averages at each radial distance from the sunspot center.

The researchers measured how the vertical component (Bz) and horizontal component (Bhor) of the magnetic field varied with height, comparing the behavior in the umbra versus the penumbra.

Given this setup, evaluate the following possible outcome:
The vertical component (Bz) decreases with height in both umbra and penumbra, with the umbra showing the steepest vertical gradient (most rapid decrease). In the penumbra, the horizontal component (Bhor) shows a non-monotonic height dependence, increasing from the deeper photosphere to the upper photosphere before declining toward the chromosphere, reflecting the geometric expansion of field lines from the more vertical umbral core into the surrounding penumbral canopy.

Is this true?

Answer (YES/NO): NO